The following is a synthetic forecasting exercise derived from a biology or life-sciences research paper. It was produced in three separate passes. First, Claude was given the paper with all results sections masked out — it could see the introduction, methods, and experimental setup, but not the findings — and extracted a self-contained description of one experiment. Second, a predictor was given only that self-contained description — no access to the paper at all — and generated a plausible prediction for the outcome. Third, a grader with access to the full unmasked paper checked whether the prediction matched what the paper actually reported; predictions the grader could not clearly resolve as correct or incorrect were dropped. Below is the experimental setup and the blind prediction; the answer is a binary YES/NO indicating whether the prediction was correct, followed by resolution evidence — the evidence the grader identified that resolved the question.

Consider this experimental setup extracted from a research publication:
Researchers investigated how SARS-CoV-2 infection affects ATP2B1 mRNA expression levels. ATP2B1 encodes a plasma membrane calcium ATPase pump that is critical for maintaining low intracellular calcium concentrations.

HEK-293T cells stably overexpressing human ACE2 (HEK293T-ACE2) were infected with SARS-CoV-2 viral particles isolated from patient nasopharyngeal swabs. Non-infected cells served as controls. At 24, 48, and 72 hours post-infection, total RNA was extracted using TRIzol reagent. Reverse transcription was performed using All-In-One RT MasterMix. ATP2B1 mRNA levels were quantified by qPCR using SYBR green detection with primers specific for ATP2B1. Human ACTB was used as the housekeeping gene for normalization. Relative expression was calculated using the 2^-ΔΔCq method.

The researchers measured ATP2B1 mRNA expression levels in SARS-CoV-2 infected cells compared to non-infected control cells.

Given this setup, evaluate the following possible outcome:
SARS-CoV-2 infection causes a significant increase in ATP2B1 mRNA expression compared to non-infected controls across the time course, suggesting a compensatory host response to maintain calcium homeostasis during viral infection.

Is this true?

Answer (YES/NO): NO